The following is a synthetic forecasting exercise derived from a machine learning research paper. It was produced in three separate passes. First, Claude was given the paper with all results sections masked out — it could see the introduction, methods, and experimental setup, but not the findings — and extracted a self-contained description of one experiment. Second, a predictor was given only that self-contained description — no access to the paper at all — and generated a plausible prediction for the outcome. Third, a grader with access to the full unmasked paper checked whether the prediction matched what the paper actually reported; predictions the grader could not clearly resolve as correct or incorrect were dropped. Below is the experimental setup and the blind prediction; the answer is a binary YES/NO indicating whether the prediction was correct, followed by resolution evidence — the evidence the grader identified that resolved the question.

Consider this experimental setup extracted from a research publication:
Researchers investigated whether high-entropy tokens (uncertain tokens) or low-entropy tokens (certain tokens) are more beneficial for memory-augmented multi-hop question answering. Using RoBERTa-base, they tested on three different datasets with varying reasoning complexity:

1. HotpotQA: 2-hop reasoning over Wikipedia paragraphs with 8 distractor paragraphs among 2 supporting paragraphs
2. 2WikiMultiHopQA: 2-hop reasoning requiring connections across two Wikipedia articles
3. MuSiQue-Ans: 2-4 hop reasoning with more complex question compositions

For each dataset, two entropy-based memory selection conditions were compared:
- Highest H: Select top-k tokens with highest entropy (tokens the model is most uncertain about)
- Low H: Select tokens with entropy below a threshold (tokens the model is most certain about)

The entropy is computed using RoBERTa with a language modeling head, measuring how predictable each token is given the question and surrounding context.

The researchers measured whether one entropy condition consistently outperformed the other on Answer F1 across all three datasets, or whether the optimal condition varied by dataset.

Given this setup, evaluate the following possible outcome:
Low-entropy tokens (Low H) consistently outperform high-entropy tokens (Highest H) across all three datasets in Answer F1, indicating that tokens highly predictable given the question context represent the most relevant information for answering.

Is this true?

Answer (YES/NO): YES